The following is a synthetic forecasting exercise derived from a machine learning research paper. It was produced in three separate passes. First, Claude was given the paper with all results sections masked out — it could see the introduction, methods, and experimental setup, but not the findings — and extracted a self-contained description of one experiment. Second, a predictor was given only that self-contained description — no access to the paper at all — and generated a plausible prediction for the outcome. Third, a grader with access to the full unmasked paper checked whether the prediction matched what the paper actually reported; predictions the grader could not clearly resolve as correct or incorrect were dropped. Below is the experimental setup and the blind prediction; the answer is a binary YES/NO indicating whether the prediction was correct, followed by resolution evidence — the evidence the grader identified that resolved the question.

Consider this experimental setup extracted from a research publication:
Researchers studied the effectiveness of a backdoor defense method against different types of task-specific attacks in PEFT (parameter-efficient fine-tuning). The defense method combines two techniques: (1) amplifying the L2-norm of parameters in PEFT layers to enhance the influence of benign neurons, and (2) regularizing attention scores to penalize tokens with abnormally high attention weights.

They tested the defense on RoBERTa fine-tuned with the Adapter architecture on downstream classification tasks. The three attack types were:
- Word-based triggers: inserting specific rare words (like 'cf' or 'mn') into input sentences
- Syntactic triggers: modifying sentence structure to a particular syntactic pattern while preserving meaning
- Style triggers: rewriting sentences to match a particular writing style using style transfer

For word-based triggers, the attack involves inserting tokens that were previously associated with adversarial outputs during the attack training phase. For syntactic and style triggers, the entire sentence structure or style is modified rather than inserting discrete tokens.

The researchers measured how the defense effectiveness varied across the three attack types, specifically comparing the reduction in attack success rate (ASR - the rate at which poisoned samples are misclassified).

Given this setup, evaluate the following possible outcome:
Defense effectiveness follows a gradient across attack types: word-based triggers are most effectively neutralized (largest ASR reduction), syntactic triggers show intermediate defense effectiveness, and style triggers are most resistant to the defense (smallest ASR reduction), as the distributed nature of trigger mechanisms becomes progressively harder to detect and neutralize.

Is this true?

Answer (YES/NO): NO